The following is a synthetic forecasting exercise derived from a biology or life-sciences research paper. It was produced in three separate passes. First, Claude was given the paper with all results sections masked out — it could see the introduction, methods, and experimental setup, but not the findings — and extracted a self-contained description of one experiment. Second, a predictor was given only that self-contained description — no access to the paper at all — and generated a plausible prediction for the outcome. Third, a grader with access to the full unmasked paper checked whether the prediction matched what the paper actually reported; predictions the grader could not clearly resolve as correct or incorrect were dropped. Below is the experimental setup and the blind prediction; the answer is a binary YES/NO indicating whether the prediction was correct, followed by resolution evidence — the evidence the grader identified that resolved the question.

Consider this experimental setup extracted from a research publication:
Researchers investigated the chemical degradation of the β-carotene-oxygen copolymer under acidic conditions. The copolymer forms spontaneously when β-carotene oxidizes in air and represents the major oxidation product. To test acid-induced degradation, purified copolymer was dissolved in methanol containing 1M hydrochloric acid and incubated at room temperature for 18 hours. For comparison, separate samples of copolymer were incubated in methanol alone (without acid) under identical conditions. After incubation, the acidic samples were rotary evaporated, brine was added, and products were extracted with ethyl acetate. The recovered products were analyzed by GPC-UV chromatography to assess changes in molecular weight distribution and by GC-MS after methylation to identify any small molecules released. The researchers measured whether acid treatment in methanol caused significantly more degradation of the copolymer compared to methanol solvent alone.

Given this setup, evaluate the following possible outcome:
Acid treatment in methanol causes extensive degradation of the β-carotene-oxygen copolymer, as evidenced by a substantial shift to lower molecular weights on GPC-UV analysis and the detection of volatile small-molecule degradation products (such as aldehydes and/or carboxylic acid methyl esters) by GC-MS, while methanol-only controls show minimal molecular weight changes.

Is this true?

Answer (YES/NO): NO